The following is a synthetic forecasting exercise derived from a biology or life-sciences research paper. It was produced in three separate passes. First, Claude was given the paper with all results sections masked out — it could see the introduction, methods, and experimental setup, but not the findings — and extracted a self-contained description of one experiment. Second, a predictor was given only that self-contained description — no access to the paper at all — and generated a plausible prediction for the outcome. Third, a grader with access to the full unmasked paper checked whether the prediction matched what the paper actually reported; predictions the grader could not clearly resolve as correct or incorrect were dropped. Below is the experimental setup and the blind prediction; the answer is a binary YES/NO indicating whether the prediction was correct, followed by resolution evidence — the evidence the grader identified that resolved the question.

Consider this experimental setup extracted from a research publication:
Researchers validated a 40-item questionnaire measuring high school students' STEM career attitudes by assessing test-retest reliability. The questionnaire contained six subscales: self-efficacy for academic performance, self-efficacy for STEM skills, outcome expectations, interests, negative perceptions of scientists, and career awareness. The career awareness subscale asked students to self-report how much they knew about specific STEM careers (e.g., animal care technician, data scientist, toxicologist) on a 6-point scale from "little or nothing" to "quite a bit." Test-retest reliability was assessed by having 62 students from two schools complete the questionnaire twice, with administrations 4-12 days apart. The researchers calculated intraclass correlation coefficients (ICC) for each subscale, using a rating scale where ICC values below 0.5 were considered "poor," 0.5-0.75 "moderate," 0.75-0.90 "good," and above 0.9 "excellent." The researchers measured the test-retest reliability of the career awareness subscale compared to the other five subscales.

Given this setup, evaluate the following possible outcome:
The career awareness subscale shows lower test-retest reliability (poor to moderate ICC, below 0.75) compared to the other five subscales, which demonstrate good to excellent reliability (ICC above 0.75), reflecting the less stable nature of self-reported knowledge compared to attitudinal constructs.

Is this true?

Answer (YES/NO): NO